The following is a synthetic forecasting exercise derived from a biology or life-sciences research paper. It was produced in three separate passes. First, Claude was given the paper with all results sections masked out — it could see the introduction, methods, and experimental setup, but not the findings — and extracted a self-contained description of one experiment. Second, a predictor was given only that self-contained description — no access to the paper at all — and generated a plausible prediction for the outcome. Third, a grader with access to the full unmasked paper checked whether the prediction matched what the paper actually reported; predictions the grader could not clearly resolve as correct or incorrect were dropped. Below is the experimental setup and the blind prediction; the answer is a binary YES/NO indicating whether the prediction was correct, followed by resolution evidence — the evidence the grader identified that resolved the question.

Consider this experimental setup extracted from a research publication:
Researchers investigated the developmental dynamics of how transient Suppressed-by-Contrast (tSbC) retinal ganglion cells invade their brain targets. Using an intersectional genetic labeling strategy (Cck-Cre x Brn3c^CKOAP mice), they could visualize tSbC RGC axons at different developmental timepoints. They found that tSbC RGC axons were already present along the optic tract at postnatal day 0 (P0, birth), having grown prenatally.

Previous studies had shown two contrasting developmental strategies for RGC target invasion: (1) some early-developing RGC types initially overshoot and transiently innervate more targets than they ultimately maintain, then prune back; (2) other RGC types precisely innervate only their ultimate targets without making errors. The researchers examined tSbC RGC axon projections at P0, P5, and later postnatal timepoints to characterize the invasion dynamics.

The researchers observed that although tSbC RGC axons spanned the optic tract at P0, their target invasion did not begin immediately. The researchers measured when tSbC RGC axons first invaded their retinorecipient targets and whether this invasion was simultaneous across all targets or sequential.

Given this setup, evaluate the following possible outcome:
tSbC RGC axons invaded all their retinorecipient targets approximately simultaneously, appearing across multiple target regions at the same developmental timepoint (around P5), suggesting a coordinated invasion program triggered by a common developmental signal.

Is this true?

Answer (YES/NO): YES